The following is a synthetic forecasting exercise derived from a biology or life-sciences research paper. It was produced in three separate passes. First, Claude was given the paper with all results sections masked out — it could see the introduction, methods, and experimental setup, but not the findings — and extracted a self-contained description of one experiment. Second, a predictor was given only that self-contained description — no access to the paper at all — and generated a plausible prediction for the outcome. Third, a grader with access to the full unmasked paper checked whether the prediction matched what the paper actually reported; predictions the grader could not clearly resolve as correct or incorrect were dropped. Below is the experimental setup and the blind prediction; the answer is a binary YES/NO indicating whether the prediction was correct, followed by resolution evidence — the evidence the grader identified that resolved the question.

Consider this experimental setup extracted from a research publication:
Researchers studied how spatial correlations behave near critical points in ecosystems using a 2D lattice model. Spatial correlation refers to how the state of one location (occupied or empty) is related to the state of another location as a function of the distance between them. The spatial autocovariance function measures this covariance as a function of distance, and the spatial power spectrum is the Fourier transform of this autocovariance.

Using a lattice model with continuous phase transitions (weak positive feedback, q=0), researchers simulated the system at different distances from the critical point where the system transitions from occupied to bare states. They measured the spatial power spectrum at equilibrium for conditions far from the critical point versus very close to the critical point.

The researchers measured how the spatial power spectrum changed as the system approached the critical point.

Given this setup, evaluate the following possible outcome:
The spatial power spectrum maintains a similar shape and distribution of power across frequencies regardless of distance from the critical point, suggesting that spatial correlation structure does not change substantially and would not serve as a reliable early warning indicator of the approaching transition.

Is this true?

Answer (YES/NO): NO